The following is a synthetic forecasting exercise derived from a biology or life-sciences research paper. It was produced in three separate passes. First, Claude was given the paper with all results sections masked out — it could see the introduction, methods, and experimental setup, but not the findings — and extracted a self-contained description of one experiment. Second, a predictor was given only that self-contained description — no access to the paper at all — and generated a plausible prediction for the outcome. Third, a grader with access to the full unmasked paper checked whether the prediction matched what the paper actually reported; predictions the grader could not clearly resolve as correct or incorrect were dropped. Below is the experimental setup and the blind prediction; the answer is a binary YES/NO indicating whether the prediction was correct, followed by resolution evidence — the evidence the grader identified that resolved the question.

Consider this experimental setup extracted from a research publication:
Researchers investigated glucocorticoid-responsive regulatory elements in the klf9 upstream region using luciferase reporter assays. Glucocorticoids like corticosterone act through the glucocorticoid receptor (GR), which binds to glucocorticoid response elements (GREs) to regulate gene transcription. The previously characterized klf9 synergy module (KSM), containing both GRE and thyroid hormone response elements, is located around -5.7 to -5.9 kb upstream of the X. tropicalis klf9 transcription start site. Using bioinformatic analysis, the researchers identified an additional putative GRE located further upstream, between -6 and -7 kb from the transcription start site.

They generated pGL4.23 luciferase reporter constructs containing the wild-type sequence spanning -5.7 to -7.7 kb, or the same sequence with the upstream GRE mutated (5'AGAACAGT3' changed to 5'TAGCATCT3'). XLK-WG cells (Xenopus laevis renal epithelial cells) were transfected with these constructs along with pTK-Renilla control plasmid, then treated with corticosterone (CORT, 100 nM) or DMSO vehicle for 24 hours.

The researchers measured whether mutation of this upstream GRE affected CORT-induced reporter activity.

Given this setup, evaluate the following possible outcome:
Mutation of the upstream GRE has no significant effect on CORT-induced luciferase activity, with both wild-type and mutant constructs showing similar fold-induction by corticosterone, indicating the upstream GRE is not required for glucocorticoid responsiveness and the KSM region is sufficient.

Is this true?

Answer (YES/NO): NO